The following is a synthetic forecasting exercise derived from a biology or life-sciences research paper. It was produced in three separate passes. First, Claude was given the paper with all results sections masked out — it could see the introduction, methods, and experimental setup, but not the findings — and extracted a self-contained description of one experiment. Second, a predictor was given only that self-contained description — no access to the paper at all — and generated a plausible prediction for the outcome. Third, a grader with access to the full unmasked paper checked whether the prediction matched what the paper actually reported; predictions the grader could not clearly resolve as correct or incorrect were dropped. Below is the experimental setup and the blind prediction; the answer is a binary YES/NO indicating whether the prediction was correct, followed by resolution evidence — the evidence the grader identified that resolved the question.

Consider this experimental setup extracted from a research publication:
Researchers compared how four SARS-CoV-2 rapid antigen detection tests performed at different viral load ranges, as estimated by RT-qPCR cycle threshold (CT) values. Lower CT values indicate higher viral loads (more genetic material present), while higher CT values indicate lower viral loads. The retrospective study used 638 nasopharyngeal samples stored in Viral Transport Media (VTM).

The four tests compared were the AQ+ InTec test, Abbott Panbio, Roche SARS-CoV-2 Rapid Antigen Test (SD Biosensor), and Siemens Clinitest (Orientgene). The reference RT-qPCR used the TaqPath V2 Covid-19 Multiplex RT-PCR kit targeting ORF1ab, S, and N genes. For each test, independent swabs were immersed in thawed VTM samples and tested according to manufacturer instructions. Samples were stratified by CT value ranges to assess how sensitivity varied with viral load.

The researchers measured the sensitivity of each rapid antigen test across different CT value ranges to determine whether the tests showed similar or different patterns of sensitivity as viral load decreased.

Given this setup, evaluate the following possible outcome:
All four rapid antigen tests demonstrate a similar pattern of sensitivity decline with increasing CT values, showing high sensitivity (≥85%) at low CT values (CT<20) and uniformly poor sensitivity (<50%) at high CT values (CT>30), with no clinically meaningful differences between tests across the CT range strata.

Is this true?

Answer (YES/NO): NO